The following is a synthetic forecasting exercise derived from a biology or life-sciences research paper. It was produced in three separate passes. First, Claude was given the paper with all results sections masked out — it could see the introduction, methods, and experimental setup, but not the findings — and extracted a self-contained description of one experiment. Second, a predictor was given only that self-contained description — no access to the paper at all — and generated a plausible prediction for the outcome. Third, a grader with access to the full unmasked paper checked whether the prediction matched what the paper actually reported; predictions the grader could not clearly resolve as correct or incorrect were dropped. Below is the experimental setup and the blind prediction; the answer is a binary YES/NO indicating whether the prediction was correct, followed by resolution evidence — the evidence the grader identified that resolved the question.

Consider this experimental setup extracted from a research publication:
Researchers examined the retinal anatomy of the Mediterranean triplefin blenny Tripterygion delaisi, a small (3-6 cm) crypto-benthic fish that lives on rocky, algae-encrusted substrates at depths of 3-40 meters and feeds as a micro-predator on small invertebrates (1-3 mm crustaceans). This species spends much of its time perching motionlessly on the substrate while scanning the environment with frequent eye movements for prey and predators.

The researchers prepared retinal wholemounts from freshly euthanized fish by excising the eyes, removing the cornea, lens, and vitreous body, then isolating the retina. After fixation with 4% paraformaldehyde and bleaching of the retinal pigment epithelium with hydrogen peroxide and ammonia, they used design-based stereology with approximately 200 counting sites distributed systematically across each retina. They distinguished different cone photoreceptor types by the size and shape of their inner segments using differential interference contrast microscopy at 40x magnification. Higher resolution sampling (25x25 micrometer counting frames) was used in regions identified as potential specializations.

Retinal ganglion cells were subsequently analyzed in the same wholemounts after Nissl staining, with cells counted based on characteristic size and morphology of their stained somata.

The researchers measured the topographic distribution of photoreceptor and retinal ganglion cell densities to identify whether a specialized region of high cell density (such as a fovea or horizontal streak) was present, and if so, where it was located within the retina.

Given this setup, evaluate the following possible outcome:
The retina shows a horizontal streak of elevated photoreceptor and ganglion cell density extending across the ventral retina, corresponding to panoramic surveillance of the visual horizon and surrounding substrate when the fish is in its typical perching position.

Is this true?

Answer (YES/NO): NO